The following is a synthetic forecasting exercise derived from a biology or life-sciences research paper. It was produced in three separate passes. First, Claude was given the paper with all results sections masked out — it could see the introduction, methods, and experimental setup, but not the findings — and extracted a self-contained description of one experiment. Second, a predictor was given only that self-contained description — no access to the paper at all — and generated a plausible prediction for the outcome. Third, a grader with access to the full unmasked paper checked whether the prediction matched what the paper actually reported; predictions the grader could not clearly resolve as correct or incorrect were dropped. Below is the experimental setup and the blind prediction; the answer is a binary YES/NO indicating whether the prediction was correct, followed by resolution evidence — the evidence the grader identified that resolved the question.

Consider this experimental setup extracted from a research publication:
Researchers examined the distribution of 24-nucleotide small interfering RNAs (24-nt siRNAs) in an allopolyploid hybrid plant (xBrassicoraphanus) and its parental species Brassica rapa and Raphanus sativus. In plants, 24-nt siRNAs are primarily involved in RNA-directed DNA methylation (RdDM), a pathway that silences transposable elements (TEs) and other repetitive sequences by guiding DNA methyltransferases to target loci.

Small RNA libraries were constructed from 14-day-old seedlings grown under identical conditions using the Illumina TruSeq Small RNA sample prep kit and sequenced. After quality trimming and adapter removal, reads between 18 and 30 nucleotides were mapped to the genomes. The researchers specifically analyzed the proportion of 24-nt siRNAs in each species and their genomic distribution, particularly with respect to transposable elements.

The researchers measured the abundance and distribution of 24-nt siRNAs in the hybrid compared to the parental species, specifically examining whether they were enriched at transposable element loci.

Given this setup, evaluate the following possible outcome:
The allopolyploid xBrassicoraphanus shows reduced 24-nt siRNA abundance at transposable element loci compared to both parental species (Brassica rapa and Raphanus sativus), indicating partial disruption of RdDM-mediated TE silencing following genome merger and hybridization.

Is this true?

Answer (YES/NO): NO